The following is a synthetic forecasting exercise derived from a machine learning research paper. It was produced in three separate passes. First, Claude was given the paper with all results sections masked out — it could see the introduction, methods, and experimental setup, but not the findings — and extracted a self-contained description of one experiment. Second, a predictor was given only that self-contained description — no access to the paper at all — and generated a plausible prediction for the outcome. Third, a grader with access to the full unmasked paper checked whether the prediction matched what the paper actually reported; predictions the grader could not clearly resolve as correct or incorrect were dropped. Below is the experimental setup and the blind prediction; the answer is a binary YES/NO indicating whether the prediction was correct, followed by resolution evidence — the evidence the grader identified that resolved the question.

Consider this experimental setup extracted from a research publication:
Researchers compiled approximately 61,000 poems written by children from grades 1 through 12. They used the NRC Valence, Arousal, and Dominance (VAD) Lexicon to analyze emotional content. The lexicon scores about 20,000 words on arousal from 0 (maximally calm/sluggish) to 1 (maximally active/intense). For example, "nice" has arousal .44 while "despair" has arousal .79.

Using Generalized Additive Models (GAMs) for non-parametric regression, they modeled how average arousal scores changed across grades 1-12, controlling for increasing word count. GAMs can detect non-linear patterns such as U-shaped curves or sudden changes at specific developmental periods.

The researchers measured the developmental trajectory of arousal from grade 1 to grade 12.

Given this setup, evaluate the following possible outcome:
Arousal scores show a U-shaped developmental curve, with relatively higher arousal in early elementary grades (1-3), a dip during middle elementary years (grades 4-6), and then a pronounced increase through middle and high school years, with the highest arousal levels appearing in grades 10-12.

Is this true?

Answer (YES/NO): NO